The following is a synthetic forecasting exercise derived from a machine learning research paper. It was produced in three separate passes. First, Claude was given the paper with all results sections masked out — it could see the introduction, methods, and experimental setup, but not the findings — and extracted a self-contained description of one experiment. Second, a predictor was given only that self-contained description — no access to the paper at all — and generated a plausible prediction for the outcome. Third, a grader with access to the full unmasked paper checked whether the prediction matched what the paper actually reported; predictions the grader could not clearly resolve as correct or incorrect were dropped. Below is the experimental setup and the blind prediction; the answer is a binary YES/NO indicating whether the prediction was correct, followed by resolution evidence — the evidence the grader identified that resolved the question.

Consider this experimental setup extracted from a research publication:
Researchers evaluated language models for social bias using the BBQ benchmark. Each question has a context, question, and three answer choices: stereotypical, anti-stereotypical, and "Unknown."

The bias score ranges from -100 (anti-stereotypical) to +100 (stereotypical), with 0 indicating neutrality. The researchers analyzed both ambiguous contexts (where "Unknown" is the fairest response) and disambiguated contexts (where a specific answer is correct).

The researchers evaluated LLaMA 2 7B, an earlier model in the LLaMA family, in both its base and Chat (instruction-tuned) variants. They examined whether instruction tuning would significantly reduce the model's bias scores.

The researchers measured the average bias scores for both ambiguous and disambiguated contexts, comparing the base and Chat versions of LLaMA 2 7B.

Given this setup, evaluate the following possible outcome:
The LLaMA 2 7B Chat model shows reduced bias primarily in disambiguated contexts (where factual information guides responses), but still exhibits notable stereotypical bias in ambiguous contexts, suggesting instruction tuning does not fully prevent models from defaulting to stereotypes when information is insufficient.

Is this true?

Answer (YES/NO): NO